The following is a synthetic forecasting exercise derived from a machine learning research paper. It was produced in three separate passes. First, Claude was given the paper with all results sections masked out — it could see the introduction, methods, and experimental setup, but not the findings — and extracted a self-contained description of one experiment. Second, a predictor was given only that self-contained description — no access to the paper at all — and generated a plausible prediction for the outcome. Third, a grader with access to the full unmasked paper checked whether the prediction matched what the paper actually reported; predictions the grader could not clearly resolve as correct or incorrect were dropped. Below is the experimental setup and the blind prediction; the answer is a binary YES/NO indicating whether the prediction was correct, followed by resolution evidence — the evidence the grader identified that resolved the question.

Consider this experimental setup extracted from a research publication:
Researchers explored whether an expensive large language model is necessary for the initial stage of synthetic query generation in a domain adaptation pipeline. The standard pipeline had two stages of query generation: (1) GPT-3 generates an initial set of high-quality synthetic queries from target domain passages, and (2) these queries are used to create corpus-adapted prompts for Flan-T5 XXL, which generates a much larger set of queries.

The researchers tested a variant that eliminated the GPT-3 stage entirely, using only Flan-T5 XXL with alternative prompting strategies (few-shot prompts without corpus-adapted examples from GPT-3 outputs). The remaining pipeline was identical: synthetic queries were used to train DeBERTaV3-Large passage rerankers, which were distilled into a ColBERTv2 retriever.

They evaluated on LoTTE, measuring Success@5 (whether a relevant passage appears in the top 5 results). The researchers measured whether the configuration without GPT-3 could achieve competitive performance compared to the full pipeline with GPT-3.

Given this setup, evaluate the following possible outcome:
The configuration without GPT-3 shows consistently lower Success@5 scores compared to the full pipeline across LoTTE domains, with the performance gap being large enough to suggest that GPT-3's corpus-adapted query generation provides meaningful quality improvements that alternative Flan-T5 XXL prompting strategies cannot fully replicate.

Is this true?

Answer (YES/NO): NO